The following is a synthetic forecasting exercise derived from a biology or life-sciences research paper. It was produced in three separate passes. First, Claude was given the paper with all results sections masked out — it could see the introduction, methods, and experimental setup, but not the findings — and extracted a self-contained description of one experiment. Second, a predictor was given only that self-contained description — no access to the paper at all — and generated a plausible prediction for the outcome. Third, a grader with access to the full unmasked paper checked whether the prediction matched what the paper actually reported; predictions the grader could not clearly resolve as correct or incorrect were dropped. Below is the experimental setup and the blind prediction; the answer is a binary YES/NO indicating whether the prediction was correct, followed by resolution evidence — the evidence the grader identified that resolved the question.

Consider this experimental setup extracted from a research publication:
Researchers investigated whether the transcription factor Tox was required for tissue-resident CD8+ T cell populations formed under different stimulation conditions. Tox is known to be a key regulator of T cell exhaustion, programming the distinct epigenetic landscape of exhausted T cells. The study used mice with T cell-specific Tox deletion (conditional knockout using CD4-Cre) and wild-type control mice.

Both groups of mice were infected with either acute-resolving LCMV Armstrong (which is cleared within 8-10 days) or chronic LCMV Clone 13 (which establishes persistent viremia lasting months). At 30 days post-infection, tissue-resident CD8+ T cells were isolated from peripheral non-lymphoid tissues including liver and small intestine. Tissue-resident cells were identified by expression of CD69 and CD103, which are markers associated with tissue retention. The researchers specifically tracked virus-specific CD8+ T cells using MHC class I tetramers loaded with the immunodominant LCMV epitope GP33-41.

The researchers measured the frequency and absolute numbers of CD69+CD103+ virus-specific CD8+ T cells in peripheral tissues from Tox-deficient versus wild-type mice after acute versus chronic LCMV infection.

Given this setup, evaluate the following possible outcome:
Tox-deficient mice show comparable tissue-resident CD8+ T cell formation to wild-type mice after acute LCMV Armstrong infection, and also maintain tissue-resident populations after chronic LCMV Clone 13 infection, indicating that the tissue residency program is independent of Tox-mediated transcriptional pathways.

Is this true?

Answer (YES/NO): NO